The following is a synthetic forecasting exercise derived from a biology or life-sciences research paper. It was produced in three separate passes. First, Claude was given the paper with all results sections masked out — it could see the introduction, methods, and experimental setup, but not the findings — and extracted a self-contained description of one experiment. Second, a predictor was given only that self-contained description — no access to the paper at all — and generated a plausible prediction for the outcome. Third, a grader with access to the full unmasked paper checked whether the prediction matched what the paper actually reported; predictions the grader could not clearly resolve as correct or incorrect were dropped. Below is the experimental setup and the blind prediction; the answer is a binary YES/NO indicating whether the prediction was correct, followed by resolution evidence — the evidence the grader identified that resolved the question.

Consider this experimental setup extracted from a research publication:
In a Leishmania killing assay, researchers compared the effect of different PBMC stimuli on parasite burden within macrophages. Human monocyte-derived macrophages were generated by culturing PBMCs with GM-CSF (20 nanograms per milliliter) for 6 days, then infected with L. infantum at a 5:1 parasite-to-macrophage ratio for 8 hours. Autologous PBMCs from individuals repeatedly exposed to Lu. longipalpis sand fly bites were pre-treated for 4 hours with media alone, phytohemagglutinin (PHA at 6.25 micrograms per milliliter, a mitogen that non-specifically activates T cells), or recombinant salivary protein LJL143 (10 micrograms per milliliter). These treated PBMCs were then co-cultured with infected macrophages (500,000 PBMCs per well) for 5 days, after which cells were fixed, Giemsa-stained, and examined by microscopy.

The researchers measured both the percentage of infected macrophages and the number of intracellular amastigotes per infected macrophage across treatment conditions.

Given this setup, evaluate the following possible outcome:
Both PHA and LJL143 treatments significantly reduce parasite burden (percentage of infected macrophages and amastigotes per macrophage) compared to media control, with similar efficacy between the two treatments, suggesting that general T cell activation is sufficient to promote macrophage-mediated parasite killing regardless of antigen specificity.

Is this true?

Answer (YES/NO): NO